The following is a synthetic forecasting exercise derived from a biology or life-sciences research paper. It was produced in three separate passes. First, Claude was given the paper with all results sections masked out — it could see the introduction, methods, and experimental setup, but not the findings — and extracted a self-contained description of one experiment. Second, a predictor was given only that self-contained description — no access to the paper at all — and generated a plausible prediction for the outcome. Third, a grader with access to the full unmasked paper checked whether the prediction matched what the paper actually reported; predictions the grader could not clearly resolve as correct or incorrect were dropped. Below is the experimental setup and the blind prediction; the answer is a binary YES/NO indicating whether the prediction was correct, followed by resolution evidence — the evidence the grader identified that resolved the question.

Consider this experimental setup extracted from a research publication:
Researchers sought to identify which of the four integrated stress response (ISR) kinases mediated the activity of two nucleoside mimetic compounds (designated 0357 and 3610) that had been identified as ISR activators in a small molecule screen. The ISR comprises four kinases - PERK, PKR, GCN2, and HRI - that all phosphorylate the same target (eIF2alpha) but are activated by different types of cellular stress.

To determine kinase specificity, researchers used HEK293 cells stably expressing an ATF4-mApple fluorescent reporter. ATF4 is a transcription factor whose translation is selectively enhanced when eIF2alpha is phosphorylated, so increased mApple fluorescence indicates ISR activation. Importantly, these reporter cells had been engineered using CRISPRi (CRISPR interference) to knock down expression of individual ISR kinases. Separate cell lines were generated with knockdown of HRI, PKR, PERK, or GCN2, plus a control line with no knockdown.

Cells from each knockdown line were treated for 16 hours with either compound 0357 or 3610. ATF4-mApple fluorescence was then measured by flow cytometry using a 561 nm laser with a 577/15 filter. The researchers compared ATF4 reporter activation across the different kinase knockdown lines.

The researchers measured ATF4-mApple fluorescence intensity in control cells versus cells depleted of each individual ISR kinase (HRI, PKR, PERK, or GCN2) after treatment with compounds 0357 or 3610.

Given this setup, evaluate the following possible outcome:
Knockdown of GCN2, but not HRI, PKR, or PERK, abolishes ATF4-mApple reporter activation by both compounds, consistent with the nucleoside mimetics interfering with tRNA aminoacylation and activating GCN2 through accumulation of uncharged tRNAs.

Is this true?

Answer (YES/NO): NO